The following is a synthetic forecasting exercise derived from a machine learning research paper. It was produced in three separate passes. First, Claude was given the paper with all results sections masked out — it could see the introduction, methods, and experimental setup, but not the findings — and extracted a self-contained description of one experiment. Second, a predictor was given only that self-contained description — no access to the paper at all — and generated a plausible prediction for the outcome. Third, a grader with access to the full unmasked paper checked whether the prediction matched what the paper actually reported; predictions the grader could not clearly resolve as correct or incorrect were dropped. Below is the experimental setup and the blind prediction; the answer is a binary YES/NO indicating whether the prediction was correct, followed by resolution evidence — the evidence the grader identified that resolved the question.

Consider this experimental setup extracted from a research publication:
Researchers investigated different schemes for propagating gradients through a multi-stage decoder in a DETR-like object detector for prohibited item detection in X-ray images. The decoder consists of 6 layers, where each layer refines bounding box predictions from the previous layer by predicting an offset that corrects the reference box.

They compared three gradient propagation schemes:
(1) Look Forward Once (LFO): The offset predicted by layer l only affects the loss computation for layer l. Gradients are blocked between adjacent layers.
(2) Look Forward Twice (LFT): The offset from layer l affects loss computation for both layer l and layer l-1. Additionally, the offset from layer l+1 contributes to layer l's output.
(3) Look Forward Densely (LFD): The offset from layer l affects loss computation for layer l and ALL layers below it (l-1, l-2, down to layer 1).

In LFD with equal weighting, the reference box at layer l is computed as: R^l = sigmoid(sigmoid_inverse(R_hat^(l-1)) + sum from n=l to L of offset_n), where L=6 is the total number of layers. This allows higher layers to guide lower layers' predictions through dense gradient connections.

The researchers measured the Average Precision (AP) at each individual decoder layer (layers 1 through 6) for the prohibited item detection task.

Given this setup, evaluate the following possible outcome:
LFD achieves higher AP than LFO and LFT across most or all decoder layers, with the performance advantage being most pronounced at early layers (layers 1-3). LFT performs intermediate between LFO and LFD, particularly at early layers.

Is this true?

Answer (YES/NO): NO